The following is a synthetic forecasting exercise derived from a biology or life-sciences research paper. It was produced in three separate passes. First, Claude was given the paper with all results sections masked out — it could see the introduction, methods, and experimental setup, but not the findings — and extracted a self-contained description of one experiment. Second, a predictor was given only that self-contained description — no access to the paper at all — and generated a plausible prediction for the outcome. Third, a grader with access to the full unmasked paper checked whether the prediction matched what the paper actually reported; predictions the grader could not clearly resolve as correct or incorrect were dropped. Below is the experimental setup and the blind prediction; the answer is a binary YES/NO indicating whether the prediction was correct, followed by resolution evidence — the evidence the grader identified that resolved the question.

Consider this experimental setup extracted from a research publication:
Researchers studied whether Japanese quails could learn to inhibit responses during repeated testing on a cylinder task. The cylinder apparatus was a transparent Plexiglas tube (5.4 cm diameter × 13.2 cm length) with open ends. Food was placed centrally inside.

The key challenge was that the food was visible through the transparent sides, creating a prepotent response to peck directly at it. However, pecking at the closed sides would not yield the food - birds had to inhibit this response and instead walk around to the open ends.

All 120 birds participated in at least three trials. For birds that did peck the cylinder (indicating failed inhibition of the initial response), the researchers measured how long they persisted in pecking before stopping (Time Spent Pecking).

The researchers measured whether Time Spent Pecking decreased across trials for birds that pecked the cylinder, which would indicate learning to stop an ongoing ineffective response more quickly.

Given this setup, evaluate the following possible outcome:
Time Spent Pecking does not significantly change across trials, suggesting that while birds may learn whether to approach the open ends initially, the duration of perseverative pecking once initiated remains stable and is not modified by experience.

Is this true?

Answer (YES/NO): NO